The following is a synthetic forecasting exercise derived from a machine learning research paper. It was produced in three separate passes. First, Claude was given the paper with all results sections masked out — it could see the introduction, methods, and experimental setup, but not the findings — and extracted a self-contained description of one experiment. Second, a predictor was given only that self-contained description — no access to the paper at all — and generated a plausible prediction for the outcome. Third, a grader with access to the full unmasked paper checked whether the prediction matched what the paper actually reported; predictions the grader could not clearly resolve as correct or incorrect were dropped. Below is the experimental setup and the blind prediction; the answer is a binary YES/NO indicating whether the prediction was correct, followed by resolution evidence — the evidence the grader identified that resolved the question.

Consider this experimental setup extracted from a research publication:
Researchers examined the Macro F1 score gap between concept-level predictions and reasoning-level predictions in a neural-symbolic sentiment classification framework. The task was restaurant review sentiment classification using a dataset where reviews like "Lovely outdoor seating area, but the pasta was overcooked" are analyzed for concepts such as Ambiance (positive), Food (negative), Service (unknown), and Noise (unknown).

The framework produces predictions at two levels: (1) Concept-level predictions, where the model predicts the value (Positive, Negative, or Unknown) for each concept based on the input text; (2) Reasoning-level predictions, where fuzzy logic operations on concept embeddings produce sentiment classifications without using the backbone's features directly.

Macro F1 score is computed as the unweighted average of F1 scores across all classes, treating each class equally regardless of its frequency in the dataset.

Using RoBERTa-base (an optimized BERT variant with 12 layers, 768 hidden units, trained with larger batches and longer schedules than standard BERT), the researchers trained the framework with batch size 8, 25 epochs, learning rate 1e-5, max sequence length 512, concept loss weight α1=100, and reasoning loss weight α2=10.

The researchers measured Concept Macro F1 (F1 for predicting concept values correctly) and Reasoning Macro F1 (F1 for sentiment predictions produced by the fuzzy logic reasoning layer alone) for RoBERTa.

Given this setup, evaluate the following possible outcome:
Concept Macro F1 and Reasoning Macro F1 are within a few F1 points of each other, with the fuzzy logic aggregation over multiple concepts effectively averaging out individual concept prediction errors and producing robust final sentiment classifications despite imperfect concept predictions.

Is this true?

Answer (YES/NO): NO